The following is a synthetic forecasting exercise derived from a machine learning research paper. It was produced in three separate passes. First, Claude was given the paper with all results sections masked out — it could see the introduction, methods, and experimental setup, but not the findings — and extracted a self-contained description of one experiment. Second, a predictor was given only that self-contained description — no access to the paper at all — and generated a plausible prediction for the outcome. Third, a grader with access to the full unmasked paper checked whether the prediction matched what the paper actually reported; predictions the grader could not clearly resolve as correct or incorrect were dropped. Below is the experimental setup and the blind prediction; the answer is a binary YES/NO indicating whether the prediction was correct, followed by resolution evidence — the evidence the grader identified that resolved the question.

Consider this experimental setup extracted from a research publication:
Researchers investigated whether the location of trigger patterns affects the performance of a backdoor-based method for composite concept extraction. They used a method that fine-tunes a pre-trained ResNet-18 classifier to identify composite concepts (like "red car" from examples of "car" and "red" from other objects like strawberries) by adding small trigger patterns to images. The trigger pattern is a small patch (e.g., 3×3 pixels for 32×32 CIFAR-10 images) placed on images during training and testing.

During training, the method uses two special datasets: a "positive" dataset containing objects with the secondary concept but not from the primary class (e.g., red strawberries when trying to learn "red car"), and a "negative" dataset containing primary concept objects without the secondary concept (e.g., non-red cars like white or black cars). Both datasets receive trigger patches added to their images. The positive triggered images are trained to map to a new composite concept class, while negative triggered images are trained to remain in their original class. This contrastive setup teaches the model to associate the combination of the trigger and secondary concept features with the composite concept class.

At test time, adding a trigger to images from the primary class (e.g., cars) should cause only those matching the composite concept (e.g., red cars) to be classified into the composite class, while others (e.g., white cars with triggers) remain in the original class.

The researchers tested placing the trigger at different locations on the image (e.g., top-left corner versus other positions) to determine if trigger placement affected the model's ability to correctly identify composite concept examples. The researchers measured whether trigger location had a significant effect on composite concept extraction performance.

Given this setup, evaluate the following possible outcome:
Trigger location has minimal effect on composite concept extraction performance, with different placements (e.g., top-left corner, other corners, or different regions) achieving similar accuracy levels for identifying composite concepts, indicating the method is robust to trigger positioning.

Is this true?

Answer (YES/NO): NO